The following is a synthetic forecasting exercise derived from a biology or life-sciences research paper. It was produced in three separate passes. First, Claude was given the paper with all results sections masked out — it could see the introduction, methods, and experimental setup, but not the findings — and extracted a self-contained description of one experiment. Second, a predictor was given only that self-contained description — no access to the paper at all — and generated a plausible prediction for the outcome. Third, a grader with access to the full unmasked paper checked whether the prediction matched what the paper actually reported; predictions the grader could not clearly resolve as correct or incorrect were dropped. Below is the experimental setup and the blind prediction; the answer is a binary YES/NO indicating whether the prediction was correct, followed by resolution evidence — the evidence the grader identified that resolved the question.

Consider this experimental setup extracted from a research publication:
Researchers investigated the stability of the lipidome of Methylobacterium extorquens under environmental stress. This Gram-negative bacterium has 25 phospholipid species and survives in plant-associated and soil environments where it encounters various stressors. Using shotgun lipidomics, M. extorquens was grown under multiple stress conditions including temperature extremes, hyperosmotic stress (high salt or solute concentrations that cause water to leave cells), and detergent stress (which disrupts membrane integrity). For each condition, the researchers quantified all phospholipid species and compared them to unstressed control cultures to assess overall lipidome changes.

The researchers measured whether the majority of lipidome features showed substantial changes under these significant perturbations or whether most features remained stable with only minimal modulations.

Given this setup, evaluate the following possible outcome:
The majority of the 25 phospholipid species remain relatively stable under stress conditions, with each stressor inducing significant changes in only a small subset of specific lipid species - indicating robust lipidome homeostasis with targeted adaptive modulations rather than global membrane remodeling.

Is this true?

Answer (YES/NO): YES